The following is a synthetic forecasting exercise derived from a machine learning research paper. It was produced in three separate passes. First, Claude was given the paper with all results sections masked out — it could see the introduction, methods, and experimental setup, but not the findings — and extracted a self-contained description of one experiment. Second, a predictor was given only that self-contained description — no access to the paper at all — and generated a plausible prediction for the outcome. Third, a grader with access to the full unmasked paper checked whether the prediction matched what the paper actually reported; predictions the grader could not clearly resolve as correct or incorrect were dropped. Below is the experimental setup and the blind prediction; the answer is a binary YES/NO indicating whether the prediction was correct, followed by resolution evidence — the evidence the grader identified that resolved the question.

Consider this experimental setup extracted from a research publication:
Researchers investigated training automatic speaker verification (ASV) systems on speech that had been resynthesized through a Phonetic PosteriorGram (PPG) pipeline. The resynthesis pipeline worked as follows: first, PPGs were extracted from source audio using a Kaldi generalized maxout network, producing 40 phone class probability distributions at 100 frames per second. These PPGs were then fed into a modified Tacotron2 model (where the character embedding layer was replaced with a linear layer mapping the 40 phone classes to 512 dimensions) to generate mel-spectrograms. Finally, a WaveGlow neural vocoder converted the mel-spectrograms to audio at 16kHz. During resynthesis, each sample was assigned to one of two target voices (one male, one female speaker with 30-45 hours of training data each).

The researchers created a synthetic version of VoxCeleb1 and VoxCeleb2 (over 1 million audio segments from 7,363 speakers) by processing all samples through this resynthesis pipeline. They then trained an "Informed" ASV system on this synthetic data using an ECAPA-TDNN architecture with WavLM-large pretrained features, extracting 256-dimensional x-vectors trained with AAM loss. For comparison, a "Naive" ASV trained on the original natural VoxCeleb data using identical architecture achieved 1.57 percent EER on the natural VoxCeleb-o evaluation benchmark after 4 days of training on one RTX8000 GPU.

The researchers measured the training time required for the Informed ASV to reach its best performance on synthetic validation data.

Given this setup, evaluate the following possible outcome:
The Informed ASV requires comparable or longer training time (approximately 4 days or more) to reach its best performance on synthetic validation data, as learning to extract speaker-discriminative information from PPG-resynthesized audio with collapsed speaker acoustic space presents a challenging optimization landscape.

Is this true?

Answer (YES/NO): NO